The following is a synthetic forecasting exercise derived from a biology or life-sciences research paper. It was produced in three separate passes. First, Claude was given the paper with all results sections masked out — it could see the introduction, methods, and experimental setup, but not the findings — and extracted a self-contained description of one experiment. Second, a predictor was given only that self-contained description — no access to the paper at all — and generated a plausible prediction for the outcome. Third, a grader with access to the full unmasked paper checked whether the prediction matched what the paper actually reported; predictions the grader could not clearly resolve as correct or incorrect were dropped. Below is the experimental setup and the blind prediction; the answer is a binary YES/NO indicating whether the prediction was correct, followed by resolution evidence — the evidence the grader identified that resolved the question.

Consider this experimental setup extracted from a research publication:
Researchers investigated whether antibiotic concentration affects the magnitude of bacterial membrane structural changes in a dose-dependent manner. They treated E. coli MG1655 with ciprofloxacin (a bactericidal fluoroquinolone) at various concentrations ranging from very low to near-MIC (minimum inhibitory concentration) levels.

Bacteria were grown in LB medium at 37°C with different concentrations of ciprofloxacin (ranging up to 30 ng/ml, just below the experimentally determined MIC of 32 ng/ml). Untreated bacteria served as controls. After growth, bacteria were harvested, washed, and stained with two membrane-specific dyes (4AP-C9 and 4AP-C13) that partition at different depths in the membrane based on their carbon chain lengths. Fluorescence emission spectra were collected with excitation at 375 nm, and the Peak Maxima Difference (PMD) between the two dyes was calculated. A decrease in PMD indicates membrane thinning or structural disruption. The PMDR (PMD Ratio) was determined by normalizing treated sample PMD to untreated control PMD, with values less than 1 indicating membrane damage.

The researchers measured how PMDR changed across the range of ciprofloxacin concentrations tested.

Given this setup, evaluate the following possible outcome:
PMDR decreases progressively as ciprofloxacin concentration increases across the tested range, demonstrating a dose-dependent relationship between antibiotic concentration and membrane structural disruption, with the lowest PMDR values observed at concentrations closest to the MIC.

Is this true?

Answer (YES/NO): NO